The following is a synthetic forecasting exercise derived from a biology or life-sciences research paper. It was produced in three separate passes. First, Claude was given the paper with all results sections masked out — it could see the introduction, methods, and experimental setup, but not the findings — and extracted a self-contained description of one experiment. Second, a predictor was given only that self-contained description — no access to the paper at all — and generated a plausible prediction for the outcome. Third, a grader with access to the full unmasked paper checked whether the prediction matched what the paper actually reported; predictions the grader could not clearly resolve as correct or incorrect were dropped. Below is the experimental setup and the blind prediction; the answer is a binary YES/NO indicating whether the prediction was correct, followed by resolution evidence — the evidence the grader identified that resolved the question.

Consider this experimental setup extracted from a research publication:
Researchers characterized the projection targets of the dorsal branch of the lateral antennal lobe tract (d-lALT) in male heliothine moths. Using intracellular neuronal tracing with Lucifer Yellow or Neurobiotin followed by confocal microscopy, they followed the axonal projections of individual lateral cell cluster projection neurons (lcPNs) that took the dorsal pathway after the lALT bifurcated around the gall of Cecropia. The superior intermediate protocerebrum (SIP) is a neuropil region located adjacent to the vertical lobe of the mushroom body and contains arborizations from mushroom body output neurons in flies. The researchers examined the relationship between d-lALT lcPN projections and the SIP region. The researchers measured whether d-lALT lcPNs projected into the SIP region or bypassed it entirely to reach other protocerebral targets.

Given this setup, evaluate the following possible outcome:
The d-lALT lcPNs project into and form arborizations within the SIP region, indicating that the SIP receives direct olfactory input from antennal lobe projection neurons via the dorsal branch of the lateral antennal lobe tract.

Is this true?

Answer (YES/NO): YES